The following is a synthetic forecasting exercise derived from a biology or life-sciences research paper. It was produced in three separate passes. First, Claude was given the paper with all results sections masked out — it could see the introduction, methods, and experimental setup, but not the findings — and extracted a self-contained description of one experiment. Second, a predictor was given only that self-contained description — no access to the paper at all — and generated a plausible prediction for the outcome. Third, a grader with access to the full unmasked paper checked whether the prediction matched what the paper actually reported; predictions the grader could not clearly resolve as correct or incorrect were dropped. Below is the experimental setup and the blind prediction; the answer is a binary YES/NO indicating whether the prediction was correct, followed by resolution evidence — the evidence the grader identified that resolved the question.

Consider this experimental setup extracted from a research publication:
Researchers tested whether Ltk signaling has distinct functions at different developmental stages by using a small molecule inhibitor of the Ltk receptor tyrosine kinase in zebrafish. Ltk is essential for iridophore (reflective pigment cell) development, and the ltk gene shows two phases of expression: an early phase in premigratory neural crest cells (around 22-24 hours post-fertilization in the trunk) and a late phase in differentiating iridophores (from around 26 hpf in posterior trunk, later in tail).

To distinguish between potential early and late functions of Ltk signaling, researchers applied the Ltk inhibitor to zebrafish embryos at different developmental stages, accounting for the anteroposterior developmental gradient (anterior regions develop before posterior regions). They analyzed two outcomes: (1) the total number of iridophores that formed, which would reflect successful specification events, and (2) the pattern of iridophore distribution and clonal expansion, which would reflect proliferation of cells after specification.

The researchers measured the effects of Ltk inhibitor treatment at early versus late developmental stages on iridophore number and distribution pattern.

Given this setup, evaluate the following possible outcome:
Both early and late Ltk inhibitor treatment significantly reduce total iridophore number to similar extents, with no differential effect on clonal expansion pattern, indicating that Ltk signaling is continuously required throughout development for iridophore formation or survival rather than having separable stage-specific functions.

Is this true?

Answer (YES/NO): NO